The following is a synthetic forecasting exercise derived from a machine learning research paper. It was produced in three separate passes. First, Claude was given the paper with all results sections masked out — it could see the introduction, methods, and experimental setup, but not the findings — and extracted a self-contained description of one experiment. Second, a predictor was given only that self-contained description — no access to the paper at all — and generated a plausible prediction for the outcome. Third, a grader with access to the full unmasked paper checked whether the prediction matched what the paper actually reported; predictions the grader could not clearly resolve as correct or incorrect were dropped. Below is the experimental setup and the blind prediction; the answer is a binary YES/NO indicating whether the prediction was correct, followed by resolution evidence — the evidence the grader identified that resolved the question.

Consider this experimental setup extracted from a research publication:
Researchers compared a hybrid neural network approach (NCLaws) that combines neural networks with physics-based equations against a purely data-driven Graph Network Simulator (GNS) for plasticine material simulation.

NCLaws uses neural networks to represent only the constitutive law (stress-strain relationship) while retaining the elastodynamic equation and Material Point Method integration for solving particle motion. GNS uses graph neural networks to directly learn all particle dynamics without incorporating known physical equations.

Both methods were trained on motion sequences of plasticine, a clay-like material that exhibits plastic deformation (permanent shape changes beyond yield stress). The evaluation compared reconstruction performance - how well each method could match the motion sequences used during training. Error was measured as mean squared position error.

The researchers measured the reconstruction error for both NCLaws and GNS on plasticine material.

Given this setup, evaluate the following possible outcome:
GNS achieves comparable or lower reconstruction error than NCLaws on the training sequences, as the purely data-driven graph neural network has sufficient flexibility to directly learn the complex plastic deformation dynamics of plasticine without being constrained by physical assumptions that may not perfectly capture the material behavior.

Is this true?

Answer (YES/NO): NO